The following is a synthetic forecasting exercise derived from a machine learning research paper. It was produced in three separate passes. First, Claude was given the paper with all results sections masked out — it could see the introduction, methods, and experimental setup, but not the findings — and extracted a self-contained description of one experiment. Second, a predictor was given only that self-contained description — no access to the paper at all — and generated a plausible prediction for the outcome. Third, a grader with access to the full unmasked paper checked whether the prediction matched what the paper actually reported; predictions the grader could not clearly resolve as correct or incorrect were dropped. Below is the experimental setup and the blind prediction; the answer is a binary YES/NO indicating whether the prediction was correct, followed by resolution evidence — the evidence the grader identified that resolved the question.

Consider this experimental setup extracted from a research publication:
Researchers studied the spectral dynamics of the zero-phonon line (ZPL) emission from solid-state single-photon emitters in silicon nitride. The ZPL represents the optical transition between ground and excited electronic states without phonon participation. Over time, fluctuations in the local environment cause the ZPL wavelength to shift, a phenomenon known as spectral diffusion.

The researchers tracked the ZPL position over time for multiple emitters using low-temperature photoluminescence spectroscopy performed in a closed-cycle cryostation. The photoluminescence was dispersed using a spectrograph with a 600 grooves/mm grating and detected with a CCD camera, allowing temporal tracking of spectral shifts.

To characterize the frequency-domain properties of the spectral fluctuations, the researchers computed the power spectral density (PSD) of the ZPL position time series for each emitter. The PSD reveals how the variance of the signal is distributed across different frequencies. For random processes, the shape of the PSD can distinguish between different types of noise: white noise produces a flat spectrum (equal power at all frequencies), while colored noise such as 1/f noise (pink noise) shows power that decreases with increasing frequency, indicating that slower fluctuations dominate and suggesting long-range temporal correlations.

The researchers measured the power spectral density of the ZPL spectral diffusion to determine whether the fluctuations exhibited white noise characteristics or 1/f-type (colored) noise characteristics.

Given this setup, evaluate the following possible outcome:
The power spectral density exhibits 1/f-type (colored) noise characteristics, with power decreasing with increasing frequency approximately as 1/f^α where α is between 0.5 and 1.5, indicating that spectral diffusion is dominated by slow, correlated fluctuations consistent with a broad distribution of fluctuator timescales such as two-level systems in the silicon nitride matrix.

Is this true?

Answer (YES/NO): YES